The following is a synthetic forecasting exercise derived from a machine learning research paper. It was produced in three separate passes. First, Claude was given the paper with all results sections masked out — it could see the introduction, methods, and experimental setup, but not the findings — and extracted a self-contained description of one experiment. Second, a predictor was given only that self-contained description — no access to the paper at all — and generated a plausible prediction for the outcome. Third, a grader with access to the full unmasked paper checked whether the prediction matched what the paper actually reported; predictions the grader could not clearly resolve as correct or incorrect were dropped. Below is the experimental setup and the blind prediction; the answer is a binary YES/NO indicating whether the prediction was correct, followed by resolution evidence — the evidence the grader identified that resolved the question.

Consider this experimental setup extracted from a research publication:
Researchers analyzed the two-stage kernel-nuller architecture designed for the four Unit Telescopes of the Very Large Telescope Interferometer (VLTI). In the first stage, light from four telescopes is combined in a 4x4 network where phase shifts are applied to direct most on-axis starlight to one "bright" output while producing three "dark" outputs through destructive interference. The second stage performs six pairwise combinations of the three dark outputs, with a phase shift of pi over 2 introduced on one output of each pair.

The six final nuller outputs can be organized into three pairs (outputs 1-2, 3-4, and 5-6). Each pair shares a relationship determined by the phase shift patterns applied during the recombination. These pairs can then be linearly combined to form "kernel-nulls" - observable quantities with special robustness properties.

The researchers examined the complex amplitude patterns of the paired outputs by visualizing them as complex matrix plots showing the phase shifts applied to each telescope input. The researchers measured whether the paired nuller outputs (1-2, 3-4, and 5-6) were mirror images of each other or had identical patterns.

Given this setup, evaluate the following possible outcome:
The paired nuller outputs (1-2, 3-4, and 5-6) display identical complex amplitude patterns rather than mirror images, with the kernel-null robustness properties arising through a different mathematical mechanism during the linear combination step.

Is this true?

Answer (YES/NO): NO